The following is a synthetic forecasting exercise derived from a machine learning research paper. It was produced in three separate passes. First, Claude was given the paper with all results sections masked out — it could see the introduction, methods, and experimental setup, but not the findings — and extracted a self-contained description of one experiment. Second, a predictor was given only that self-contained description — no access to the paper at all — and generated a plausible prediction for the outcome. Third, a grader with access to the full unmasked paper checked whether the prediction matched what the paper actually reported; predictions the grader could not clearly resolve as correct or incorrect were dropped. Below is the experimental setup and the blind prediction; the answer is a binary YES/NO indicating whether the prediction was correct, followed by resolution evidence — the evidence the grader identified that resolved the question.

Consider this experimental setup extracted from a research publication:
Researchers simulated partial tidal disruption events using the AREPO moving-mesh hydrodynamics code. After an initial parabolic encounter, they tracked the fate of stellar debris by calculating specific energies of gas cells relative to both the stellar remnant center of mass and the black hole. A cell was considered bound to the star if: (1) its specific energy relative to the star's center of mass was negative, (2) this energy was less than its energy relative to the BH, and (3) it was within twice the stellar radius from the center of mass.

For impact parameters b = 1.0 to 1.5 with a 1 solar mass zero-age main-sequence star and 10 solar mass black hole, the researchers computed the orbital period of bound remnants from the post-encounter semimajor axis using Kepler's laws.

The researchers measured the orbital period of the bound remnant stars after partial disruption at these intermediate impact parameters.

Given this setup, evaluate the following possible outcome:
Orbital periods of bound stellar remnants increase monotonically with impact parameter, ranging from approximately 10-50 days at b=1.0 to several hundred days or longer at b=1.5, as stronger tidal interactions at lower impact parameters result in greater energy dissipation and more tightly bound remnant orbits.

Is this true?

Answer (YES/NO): NO